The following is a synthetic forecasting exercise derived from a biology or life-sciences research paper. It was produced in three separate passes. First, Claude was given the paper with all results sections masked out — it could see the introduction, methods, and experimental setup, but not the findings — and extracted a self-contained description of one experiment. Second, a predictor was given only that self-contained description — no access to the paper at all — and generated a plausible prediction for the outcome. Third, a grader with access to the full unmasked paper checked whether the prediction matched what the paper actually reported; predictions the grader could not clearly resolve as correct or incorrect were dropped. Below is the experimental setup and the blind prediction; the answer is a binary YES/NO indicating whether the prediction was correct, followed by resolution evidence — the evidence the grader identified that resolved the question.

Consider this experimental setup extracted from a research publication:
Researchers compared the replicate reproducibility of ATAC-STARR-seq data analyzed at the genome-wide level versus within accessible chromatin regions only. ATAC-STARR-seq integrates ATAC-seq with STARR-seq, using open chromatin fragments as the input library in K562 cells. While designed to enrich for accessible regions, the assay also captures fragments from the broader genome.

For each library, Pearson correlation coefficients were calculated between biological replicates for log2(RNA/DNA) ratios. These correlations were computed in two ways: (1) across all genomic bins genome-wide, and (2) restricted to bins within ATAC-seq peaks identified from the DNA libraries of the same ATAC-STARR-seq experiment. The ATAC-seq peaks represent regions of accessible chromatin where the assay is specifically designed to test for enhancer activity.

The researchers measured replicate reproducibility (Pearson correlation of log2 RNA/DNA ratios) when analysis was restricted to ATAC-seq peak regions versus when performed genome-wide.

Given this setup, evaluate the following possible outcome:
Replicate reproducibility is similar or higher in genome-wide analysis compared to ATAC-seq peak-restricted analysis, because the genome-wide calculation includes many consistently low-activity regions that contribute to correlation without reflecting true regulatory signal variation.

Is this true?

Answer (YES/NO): NO